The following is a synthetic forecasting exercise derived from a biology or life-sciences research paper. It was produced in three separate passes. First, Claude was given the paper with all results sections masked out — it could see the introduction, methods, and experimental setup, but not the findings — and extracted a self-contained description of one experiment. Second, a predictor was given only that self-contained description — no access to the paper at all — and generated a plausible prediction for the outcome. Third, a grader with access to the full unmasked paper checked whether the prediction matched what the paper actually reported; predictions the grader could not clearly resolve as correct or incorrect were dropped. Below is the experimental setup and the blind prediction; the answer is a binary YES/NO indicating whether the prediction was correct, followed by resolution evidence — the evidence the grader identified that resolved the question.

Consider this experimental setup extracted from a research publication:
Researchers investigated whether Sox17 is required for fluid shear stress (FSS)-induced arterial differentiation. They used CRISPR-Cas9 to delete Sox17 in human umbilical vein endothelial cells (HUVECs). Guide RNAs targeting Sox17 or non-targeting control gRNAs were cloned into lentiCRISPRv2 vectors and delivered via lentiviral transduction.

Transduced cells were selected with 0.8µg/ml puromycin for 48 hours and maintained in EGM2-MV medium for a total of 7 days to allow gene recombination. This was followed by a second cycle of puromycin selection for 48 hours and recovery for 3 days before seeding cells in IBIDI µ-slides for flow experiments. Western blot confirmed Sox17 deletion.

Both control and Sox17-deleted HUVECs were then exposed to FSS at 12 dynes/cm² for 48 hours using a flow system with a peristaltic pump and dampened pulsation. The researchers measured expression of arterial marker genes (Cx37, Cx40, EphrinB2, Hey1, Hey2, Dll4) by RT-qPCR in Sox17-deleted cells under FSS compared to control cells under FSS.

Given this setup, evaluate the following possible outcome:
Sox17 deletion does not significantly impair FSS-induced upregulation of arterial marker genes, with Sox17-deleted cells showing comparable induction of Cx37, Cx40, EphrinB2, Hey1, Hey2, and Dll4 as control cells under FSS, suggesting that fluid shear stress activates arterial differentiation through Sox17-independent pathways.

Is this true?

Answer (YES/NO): NO